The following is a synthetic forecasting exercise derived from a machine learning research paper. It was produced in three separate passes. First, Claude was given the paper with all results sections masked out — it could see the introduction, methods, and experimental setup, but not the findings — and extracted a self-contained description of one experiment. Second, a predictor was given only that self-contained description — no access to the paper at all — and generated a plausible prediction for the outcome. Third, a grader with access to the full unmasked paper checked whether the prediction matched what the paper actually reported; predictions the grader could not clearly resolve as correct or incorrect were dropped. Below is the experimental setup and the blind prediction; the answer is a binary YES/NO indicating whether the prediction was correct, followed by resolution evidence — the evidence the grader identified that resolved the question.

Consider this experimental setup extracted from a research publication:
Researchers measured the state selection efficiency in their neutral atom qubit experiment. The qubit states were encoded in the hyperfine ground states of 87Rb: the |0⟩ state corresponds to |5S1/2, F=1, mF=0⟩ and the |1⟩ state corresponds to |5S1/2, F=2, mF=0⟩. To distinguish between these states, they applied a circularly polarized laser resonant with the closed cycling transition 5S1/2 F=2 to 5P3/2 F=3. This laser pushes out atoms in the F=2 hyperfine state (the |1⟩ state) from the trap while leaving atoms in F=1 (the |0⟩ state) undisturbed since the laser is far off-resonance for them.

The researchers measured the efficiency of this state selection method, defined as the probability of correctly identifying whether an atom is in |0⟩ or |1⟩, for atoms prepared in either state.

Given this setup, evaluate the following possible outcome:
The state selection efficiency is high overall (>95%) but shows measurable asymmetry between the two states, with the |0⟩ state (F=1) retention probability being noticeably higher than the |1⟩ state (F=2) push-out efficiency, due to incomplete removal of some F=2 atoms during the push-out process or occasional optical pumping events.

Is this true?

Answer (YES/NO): NO